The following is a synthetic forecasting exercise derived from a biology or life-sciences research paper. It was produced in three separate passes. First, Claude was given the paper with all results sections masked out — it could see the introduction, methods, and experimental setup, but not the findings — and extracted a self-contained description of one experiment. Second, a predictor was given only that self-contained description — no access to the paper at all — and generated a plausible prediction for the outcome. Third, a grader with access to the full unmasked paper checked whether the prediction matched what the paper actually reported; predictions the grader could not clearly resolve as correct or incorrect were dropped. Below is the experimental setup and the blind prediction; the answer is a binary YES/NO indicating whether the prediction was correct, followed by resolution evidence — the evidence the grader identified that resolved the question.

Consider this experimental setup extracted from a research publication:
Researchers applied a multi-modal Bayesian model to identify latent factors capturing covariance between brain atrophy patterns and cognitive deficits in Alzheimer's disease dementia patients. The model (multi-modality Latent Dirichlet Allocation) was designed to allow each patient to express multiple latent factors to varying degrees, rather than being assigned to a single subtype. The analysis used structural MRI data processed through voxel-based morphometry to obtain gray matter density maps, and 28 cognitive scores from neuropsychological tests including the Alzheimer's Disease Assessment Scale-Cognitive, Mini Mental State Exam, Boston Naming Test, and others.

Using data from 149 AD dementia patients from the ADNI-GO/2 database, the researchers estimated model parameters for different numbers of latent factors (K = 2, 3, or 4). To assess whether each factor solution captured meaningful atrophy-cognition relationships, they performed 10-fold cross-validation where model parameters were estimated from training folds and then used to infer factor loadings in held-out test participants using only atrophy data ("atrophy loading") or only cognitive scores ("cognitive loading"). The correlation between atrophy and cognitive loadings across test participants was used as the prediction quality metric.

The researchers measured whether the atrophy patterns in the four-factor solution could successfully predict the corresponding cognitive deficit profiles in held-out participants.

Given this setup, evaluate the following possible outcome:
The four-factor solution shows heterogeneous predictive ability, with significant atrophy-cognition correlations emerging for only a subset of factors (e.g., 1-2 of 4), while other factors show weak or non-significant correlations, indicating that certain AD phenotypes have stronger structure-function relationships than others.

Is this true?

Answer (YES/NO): NO